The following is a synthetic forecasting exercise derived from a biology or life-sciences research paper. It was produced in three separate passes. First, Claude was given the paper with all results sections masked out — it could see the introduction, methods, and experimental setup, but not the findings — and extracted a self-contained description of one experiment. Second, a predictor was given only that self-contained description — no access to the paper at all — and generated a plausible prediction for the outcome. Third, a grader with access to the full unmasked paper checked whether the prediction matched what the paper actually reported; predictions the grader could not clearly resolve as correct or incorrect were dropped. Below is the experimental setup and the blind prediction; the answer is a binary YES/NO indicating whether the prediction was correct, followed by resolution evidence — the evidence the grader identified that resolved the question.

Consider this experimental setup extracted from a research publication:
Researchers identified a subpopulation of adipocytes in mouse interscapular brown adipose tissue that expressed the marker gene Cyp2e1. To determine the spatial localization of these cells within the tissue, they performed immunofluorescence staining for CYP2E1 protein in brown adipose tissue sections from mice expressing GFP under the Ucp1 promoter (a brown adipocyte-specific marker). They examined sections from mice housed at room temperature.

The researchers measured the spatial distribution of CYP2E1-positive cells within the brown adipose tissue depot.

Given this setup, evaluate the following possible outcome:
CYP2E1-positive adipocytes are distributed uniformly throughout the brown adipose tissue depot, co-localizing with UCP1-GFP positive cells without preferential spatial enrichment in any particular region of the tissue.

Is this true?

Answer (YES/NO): NO